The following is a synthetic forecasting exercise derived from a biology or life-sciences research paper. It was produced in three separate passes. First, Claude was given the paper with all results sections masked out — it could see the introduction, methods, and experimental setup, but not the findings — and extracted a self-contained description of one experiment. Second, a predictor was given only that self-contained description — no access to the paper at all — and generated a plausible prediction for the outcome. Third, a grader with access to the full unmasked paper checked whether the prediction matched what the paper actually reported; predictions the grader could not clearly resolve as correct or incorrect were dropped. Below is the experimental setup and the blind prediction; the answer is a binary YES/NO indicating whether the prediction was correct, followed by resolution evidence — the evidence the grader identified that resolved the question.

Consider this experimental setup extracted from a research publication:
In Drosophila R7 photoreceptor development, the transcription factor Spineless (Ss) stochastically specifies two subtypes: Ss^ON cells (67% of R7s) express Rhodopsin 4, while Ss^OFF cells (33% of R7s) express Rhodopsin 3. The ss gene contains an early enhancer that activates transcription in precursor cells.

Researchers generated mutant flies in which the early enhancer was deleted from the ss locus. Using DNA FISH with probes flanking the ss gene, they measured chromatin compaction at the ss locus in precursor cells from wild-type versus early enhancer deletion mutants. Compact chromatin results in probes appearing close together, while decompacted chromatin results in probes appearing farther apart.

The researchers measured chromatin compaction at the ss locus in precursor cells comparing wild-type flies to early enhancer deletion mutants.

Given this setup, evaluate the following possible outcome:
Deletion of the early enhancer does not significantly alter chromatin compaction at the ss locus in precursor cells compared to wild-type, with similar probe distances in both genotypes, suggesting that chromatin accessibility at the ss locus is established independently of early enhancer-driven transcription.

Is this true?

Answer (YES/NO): NO